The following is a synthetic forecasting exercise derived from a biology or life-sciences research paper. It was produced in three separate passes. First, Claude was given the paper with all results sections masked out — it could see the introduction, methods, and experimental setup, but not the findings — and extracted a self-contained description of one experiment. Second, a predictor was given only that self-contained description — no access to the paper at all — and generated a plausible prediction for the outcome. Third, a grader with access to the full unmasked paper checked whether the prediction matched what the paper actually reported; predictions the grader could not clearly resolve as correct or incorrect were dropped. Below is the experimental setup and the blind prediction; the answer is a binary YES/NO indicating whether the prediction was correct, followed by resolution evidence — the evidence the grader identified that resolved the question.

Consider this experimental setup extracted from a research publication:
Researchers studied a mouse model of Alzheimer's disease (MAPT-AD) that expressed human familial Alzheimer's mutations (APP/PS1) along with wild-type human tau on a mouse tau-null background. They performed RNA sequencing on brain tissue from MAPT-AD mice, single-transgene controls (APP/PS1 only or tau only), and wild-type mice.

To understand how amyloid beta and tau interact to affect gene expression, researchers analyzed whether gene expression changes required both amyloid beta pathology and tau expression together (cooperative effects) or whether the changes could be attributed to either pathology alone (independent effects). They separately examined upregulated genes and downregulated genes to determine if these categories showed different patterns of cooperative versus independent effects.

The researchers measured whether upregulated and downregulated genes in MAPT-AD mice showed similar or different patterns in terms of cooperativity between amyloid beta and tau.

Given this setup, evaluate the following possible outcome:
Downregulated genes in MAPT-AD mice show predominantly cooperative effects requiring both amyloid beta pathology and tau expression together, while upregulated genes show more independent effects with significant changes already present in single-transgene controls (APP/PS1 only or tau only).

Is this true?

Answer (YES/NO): YES